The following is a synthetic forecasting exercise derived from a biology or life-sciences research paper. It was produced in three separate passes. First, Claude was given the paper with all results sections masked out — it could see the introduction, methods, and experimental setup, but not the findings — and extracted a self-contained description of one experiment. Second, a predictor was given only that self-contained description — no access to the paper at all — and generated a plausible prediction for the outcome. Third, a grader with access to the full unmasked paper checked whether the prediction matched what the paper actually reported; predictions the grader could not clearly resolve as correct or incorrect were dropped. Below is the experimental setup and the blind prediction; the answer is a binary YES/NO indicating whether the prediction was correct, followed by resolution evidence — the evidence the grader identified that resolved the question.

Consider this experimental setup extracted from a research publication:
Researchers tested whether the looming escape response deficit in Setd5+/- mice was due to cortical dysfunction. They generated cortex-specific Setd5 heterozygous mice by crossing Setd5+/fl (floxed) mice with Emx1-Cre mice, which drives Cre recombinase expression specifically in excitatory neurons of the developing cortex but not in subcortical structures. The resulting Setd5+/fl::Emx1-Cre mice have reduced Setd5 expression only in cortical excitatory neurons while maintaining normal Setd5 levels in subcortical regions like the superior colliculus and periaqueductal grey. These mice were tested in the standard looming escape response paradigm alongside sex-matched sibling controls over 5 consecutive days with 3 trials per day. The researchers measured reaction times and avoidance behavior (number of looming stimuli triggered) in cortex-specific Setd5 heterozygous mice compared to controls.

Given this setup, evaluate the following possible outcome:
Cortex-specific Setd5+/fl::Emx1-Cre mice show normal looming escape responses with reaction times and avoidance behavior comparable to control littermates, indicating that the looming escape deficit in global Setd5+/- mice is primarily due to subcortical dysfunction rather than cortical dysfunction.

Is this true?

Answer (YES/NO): YES